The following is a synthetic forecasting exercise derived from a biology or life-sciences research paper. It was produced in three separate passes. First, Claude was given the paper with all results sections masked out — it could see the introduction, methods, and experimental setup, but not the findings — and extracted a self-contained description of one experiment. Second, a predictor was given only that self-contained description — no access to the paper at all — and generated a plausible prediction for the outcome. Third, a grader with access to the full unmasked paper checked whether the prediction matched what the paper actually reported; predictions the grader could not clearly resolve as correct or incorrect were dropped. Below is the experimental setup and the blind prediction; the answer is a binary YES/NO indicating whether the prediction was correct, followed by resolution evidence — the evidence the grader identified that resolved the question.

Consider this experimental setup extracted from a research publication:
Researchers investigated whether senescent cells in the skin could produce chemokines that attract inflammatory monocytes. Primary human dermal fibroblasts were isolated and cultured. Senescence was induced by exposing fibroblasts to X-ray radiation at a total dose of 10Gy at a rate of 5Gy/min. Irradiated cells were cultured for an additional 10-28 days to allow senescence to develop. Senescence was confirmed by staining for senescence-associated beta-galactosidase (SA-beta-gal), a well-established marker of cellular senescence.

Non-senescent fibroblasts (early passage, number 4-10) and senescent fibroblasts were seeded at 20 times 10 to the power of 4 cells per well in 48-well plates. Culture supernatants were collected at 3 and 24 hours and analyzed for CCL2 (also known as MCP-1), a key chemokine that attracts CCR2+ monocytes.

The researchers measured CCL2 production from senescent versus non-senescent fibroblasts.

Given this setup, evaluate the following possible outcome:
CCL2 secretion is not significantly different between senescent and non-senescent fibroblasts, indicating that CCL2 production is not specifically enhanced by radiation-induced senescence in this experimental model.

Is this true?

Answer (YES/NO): NO